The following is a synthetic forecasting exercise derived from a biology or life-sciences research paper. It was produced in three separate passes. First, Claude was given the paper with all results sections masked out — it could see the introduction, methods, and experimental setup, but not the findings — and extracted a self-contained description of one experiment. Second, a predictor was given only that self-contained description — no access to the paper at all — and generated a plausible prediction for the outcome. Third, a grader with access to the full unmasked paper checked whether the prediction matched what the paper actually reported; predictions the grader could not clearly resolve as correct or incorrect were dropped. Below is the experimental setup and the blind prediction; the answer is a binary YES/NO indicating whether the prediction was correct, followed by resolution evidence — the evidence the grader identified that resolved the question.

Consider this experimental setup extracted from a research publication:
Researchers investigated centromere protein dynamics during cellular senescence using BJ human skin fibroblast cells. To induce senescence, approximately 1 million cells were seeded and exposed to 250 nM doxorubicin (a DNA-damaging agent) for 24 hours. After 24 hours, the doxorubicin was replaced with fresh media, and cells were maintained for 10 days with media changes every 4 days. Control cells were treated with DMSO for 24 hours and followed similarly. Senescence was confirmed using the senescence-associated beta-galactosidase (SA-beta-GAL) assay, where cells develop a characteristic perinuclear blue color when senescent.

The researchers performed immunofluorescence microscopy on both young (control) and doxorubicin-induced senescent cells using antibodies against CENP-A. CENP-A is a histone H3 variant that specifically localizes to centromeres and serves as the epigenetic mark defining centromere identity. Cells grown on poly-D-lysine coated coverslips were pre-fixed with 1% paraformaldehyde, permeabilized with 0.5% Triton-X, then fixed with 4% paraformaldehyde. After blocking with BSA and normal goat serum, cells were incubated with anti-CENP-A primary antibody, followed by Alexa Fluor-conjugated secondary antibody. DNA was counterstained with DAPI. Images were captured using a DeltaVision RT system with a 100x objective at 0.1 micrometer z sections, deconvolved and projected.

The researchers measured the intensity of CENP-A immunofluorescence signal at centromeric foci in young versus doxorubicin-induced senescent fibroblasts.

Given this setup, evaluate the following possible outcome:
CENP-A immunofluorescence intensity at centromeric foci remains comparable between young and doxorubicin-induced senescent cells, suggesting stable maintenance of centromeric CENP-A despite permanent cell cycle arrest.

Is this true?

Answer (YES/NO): NO